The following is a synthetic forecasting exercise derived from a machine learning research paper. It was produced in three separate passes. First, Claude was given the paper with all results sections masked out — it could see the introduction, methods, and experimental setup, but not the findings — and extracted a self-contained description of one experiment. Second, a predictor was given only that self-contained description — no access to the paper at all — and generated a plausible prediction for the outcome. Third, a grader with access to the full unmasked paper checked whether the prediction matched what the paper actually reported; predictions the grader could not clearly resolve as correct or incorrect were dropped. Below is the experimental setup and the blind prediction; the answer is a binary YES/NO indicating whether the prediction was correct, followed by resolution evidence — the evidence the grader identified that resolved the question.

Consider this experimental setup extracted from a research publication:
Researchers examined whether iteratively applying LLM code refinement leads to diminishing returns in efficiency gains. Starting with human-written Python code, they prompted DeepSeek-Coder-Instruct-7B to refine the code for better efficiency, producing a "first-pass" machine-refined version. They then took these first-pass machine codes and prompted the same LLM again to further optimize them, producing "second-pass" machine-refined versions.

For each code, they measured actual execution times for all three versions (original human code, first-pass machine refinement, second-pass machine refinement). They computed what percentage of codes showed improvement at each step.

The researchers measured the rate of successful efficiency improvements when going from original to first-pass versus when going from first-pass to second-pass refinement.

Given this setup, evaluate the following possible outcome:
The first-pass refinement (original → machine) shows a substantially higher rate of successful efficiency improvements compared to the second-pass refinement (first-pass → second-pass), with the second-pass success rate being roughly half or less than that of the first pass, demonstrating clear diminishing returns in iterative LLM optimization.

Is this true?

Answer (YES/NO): NO